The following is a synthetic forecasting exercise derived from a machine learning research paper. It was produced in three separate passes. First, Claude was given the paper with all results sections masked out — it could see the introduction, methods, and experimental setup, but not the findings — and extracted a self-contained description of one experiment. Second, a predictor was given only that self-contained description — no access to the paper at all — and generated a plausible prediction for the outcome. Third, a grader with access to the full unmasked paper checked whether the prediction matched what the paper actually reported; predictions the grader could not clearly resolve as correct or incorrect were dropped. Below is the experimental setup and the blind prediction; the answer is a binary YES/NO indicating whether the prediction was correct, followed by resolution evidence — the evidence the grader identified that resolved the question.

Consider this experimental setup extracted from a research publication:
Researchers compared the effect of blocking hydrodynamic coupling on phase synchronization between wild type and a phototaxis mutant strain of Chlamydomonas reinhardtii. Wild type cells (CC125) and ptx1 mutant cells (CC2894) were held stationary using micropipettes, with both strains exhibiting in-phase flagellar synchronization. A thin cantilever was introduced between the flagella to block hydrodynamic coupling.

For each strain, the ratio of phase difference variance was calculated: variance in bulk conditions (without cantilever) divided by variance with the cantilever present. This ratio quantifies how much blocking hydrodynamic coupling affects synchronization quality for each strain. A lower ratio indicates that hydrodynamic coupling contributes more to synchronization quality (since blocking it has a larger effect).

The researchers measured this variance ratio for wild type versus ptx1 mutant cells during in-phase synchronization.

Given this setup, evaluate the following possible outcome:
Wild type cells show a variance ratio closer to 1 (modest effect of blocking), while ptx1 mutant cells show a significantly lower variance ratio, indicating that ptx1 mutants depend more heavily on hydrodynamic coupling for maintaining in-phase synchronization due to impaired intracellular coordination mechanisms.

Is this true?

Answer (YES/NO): NO